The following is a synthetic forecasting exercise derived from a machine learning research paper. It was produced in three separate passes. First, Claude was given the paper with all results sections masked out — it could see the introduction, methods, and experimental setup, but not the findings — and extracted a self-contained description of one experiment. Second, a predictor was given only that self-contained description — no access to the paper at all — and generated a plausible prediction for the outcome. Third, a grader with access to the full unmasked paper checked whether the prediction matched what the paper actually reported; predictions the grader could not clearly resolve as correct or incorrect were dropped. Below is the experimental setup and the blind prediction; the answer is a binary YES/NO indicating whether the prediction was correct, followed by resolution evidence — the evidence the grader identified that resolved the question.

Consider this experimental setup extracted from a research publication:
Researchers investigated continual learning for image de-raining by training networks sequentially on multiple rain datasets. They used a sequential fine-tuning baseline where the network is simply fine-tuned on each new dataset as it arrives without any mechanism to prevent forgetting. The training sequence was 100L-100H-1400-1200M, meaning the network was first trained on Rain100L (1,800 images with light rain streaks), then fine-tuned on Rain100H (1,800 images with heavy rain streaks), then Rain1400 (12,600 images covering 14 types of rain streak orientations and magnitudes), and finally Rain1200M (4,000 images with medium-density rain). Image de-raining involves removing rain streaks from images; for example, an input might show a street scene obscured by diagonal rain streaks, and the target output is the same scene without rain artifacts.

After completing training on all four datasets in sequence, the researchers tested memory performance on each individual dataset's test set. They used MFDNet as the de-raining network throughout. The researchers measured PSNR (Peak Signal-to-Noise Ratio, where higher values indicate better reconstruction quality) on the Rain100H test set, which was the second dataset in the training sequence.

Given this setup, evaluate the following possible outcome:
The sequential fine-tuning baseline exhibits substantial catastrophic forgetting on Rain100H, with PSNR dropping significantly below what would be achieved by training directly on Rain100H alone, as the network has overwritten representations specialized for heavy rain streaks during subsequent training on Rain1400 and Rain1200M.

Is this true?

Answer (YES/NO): YES